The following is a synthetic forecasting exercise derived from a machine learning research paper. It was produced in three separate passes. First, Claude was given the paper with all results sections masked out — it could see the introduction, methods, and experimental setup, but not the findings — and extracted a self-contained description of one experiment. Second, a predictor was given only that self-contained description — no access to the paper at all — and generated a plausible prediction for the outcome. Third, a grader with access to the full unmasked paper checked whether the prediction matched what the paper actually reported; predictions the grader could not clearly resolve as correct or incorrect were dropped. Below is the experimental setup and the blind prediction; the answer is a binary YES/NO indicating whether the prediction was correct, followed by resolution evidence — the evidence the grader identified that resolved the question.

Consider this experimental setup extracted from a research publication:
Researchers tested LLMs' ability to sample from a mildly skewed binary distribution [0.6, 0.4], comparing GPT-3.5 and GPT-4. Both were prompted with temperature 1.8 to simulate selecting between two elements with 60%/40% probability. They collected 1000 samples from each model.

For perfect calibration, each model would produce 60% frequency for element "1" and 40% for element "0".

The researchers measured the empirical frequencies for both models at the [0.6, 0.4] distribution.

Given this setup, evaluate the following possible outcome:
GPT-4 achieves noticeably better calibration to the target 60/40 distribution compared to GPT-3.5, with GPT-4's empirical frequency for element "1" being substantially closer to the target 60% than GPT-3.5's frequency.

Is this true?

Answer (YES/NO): YES